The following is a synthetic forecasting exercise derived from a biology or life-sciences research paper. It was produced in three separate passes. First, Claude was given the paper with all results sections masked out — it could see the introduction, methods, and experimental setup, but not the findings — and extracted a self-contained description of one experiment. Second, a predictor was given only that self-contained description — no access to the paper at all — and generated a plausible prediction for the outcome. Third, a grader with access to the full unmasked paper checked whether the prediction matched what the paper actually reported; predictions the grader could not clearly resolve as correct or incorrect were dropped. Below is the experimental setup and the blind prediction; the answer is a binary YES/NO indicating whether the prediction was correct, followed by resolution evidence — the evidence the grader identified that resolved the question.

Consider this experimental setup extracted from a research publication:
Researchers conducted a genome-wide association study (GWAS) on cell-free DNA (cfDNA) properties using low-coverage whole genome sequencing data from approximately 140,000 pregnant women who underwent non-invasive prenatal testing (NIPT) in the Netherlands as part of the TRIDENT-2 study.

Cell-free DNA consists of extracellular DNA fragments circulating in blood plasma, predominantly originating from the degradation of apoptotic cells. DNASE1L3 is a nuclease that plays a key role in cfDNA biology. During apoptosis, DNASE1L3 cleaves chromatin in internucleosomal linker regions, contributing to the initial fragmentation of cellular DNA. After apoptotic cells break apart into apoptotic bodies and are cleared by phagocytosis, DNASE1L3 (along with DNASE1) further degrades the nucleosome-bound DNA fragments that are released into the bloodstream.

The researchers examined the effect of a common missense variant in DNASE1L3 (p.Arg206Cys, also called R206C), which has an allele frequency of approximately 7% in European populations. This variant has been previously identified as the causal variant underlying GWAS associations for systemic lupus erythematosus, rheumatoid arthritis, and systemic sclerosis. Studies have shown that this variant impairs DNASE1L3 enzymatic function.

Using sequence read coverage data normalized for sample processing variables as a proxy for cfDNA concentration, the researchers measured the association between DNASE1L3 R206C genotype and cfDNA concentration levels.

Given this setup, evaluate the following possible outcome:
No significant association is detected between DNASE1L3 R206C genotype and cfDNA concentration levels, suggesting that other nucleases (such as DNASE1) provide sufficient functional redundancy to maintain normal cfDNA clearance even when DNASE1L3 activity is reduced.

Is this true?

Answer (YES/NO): NO